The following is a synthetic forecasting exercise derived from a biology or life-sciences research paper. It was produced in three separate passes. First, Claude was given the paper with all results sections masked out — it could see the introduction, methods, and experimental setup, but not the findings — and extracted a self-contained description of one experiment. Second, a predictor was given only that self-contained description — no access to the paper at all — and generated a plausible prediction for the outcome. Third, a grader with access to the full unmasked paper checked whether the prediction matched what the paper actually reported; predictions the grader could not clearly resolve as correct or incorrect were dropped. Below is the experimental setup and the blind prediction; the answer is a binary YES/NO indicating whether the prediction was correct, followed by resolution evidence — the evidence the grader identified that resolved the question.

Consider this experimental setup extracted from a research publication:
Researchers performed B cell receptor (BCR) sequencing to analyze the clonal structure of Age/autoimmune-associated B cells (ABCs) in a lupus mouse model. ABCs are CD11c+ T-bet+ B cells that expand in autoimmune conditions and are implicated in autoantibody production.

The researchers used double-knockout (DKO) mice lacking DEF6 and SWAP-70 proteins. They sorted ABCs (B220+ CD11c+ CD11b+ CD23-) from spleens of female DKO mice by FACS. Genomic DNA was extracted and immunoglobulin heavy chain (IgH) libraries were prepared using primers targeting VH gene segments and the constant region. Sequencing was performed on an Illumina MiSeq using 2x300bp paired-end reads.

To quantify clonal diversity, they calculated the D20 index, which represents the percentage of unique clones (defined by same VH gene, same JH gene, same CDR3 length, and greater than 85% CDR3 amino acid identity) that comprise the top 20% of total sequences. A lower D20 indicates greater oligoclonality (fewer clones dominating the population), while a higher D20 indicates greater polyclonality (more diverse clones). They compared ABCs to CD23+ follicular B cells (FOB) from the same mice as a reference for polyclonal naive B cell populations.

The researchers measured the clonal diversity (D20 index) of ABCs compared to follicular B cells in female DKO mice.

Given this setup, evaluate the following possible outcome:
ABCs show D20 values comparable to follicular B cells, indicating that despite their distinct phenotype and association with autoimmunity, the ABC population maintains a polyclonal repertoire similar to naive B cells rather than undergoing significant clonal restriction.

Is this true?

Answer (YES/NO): NO